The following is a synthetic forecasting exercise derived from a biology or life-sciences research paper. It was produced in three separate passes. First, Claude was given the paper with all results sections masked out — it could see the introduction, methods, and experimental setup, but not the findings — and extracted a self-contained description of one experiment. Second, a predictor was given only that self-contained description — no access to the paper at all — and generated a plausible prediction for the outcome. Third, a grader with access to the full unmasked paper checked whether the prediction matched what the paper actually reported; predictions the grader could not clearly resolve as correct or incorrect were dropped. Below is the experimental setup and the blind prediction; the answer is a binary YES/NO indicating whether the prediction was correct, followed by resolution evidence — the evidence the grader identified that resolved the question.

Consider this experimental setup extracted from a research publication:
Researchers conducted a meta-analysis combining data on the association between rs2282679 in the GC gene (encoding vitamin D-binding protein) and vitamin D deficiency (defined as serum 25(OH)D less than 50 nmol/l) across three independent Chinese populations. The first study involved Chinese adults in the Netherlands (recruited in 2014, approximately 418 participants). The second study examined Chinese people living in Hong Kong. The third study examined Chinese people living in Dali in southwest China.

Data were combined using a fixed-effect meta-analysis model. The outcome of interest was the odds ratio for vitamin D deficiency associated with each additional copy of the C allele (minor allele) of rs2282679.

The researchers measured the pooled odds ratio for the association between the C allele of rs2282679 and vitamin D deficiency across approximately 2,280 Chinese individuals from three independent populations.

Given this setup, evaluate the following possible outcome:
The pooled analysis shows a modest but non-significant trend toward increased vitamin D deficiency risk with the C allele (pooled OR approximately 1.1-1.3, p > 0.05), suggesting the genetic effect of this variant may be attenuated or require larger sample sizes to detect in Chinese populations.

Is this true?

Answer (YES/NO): NO